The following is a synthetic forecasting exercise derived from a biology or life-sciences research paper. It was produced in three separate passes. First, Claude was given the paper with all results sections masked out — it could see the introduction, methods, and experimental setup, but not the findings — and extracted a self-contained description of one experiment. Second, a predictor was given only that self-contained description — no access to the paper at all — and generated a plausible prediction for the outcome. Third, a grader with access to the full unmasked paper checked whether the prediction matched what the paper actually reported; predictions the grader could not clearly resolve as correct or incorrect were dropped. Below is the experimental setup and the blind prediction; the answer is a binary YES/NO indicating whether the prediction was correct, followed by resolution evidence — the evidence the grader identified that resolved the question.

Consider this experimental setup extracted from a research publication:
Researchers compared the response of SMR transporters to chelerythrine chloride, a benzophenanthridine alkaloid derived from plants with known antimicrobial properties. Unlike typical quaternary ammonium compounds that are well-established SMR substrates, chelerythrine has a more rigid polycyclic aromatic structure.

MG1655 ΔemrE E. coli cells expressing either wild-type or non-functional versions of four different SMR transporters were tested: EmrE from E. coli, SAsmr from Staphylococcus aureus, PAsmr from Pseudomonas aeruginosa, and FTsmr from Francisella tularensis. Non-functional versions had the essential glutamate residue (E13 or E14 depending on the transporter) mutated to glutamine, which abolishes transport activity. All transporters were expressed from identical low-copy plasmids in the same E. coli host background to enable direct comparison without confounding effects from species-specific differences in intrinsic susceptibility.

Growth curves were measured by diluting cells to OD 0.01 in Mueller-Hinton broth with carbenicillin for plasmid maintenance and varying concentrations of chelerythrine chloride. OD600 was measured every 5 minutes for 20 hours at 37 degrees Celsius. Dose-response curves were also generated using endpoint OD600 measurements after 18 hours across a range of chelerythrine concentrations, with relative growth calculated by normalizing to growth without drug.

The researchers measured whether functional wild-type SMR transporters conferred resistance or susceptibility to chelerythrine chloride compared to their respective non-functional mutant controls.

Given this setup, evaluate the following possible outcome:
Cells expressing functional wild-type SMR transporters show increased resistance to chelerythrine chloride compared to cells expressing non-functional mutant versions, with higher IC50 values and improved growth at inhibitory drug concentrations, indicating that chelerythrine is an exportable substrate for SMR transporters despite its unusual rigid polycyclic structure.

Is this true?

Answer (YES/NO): YES